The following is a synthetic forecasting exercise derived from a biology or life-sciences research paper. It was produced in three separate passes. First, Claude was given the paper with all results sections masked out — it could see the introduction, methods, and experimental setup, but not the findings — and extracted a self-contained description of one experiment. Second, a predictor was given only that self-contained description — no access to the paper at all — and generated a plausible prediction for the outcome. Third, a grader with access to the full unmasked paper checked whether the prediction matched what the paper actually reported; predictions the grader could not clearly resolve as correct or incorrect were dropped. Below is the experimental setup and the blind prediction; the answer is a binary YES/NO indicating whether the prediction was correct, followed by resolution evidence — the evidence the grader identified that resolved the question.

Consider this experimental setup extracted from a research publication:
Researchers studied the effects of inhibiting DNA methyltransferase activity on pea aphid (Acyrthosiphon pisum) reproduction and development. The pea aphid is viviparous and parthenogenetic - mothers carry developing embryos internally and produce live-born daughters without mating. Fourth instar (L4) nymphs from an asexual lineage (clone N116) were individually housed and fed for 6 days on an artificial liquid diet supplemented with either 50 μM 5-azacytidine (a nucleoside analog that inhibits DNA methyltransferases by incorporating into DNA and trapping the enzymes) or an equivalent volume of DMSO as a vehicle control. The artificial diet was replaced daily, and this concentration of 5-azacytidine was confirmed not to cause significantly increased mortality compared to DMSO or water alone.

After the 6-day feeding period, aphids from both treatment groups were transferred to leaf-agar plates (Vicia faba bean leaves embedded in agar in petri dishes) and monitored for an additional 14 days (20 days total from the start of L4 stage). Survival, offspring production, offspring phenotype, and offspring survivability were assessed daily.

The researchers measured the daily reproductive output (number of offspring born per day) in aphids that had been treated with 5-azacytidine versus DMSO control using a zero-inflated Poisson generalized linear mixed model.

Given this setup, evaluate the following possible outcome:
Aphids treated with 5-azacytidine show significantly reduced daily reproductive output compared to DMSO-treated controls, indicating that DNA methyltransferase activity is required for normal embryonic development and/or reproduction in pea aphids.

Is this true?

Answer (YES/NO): YES